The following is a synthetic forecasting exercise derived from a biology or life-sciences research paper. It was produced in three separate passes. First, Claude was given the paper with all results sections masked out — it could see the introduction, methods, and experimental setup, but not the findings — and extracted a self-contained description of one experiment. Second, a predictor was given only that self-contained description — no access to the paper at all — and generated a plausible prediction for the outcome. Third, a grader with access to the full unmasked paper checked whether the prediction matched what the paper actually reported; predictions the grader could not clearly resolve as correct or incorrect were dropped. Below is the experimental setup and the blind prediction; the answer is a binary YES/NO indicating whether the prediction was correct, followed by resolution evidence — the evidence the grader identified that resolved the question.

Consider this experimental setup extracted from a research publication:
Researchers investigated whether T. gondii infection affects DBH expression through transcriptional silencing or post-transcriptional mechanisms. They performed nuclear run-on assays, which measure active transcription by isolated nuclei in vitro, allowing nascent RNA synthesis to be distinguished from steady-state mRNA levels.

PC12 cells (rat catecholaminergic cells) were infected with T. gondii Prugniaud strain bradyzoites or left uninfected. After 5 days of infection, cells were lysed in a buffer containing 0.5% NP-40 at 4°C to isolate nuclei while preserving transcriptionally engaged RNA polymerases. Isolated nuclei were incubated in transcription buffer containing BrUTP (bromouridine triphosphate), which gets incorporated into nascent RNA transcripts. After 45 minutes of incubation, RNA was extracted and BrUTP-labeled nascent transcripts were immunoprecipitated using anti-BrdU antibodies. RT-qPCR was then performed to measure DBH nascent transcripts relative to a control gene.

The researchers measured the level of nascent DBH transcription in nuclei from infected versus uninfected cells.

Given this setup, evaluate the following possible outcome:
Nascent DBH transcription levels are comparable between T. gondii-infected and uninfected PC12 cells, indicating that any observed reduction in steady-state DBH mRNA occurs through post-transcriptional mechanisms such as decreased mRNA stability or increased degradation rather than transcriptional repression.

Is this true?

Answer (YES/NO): NO